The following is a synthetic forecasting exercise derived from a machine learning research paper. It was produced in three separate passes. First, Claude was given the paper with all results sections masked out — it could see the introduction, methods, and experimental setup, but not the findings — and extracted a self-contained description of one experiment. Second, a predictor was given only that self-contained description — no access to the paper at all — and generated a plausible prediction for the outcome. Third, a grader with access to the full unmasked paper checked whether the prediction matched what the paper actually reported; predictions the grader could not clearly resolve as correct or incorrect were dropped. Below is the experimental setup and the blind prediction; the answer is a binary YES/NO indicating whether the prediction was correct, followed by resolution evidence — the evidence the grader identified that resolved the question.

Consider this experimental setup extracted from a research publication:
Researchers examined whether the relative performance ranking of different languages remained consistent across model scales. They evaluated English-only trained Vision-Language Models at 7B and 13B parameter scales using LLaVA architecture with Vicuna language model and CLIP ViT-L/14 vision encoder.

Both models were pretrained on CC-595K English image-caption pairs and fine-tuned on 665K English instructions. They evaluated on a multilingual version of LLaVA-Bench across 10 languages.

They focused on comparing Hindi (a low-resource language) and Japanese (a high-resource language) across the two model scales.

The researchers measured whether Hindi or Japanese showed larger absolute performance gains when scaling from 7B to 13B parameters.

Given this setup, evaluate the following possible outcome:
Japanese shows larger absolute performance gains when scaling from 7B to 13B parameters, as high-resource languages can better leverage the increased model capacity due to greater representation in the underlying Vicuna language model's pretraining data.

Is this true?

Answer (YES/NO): YES